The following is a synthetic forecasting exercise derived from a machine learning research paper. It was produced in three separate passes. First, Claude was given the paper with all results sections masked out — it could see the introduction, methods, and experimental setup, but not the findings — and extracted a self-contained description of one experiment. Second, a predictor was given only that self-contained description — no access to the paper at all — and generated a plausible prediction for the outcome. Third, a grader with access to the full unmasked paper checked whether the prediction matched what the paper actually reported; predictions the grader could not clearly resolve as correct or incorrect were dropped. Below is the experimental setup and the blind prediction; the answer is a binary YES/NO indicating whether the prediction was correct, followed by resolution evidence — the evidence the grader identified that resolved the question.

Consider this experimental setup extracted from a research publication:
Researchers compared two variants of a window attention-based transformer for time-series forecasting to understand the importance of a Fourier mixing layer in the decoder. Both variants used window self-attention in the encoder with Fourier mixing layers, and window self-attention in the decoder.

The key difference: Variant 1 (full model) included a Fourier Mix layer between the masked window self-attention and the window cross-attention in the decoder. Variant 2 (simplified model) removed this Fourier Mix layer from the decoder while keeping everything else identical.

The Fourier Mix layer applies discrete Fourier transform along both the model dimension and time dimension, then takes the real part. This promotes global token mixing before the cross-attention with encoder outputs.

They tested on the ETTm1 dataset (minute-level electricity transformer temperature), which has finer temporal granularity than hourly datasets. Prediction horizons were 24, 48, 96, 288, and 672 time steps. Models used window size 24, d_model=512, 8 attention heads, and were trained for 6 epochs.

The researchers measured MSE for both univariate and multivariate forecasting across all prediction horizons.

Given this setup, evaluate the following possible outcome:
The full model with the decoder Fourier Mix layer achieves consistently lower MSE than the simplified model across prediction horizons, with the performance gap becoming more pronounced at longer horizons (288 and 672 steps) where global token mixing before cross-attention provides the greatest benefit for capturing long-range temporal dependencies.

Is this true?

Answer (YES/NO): NO